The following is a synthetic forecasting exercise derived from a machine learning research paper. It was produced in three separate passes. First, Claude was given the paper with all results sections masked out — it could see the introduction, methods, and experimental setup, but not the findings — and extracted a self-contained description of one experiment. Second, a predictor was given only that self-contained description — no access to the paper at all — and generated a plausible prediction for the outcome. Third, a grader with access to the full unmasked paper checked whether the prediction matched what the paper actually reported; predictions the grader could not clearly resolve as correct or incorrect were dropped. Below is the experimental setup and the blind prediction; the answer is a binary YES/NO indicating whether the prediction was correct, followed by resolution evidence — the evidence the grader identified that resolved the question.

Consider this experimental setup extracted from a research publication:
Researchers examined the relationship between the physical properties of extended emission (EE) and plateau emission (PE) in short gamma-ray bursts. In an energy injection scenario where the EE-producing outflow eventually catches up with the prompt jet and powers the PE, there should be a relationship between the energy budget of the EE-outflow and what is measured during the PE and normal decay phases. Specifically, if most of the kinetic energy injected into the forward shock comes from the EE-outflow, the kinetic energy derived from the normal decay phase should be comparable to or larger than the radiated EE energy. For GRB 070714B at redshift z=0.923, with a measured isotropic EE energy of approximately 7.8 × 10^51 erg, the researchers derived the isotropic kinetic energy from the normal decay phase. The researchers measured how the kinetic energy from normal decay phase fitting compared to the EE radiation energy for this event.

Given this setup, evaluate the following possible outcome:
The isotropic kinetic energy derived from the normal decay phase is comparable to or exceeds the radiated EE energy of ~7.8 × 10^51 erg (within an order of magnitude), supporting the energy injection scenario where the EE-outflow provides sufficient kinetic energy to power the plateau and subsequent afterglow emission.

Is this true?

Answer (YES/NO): NO